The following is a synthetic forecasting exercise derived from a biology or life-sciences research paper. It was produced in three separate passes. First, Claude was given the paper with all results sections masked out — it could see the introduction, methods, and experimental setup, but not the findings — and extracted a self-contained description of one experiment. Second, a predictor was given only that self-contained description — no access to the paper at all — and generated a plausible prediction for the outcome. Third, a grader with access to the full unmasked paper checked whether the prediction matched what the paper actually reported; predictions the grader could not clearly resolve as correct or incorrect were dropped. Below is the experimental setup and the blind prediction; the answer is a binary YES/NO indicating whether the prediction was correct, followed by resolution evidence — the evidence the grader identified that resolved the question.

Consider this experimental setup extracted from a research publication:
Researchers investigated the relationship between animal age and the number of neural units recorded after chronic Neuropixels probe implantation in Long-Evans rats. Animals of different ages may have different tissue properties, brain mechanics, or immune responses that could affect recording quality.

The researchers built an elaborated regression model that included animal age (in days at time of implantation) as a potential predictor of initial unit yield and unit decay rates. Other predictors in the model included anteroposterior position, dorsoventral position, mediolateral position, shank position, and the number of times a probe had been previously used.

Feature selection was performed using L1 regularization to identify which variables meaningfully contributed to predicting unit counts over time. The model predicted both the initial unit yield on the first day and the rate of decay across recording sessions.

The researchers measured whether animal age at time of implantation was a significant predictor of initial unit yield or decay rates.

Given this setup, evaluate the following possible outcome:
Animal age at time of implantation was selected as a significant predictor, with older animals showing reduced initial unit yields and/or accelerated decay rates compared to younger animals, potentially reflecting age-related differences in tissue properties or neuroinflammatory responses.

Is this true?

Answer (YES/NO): NO